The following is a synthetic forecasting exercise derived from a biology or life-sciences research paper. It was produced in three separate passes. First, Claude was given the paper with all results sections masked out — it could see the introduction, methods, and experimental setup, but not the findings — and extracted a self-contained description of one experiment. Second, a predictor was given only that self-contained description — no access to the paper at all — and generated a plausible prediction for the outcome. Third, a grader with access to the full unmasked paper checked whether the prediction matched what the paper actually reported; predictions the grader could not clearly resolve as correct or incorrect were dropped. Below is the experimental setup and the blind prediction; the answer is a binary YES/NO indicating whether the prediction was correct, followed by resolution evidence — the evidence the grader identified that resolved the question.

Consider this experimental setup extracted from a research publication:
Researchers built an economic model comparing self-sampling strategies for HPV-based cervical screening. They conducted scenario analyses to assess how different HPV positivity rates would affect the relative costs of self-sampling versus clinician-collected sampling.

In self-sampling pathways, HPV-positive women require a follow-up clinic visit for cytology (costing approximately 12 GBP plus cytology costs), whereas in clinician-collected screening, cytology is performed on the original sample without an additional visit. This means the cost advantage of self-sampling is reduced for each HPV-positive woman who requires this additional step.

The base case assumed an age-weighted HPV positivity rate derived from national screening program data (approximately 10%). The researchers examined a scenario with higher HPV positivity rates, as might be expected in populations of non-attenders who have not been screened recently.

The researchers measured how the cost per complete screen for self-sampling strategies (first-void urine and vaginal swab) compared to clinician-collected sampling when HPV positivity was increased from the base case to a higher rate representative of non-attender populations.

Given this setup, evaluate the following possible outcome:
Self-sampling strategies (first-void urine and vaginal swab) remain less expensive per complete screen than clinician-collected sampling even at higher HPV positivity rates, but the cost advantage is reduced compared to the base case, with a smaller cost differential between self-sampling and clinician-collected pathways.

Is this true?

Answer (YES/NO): NO